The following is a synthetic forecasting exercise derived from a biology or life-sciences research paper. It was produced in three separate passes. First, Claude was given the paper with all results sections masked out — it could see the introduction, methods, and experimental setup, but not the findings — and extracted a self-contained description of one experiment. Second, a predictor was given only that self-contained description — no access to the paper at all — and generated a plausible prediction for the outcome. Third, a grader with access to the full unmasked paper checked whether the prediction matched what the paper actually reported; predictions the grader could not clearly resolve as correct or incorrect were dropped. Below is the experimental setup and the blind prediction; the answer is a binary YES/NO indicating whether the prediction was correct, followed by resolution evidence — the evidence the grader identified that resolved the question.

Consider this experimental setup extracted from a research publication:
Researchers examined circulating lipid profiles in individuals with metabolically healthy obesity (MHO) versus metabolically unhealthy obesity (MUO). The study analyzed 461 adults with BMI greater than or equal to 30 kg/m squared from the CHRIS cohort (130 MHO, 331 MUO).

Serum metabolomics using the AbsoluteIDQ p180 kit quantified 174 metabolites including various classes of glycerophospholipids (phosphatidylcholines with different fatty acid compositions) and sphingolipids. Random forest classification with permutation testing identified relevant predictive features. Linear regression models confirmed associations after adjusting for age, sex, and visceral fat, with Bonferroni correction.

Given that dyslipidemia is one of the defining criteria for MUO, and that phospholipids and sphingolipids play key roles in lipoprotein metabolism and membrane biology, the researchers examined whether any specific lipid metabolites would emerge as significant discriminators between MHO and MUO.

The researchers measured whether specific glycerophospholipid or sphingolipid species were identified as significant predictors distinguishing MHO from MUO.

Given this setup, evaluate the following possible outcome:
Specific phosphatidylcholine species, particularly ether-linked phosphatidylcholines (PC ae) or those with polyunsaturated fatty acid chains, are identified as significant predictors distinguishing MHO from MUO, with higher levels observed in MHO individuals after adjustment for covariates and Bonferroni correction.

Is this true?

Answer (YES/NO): NO